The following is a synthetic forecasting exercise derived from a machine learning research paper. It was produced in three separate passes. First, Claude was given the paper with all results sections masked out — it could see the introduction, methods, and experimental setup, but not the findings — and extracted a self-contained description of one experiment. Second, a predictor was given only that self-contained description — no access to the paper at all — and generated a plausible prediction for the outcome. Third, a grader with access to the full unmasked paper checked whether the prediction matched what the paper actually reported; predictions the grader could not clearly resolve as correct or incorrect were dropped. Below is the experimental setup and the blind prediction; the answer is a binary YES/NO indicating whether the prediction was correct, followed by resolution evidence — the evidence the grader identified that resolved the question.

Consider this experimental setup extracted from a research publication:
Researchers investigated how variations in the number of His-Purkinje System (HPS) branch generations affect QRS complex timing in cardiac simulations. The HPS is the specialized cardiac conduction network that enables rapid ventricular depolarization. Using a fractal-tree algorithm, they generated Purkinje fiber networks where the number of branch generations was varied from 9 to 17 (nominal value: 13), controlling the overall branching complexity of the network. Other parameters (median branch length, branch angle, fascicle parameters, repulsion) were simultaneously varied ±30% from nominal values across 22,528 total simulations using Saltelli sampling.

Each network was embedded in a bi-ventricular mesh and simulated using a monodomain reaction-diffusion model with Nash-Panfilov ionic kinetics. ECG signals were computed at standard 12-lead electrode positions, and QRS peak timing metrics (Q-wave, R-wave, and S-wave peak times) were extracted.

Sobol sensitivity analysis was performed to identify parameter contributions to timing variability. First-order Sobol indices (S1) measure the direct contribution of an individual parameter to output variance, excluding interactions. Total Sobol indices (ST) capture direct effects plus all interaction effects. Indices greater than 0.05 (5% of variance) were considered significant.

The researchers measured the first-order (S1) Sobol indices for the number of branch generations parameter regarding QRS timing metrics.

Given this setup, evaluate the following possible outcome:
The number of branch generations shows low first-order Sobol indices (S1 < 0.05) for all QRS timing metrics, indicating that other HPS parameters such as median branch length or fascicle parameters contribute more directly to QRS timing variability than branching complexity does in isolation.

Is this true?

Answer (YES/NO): NO